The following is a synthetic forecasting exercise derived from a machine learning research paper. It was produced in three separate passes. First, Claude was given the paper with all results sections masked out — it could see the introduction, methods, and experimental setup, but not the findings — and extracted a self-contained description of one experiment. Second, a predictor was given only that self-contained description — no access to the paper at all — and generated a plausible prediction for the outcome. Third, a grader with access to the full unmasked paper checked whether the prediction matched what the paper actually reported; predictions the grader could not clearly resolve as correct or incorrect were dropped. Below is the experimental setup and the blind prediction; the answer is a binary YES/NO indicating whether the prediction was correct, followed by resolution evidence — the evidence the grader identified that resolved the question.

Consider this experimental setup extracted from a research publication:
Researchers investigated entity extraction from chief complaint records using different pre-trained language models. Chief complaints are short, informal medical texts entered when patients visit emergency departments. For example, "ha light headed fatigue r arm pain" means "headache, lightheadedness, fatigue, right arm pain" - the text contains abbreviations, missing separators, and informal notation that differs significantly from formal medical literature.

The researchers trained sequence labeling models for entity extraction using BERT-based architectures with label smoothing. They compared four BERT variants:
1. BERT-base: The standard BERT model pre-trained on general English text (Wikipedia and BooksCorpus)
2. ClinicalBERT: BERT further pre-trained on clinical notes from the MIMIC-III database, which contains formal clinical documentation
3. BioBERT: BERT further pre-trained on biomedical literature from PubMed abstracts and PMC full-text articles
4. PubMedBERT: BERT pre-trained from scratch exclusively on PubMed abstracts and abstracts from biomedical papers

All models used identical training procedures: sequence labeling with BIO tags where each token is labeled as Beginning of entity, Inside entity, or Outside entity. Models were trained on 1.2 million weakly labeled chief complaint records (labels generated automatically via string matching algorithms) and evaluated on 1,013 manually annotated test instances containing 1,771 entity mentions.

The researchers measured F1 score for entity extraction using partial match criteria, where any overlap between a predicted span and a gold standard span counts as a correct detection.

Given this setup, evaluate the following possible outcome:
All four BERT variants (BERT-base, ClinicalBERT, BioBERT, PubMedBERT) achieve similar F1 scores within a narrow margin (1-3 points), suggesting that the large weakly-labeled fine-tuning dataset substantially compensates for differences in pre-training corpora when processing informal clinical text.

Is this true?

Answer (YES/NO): YES